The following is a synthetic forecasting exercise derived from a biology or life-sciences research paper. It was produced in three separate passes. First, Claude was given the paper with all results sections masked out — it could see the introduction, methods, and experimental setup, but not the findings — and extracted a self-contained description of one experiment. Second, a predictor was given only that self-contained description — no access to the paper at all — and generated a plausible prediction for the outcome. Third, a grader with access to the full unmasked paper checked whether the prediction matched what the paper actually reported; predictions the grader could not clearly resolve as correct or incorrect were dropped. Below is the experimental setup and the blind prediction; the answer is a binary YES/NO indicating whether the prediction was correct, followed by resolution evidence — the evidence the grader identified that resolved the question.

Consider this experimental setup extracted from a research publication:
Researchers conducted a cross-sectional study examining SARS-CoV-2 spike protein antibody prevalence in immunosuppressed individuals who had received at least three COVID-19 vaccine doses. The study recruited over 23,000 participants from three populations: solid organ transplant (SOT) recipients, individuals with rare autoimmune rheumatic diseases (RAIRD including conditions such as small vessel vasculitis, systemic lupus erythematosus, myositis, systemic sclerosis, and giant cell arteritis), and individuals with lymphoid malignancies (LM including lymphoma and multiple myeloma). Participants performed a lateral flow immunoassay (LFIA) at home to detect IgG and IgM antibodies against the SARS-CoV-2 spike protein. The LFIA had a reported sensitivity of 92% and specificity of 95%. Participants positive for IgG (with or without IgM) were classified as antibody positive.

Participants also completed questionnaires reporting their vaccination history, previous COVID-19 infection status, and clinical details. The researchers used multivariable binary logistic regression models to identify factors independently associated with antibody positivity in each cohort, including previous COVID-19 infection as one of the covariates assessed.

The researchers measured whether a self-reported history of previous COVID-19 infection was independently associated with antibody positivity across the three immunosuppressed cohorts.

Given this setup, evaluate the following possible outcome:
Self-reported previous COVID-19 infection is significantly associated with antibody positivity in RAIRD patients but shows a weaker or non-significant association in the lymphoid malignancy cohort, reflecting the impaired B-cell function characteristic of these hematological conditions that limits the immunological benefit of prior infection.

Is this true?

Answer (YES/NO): NO